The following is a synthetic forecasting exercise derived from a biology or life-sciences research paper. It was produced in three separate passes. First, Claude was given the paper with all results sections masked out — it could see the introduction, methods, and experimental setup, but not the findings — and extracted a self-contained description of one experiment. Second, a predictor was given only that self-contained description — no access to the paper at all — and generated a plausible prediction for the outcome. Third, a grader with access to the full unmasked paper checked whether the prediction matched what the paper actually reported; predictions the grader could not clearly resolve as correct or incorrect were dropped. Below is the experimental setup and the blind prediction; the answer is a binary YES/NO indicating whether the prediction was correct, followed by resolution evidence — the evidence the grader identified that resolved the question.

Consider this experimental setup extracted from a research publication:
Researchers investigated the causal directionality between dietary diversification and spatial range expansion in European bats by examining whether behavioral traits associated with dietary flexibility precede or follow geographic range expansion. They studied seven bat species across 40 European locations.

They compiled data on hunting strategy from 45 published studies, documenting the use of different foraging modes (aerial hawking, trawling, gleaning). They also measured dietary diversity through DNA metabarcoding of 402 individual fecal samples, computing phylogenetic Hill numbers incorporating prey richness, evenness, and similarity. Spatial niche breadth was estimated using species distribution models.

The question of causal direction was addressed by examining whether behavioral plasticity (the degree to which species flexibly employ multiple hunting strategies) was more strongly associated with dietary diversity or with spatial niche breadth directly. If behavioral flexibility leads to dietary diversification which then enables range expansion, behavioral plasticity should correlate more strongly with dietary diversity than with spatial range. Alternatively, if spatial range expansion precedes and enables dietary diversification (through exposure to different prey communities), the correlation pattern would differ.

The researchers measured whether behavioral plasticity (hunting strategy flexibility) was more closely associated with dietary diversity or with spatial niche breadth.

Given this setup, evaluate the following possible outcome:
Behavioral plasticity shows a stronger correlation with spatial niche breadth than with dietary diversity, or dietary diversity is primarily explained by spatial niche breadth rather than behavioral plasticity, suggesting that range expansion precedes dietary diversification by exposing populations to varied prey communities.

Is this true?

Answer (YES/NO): NO